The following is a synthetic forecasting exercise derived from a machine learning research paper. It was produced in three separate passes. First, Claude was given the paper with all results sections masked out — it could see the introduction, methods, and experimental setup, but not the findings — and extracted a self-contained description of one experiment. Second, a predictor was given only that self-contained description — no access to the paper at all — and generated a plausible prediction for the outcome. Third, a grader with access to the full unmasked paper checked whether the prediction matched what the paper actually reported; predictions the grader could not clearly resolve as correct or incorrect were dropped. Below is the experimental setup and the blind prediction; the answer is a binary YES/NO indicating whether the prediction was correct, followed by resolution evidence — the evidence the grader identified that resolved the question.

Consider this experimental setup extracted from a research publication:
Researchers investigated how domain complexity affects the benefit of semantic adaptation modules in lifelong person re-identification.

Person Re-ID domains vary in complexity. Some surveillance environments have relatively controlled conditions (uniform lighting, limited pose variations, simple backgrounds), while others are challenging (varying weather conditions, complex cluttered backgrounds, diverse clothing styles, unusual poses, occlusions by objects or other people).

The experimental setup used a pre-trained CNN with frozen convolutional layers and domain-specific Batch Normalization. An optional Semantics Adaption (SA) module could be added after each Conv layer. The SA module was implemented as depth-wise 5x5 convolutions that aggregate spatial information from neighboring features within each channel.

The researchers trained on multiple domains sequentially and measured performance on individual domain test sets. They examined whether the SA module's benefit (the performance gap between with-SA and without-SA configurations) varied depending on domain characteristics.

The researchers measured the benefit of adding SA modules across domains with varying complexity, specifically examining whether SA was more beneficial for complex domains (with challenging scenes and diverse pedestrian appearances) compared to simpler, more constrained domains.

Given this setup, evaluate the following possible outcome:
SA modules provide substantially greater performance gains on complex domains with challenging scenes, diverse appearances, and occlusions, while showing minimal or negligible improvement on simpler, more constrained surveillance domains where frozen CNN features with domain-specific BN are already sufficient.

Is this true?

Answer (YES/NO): NO